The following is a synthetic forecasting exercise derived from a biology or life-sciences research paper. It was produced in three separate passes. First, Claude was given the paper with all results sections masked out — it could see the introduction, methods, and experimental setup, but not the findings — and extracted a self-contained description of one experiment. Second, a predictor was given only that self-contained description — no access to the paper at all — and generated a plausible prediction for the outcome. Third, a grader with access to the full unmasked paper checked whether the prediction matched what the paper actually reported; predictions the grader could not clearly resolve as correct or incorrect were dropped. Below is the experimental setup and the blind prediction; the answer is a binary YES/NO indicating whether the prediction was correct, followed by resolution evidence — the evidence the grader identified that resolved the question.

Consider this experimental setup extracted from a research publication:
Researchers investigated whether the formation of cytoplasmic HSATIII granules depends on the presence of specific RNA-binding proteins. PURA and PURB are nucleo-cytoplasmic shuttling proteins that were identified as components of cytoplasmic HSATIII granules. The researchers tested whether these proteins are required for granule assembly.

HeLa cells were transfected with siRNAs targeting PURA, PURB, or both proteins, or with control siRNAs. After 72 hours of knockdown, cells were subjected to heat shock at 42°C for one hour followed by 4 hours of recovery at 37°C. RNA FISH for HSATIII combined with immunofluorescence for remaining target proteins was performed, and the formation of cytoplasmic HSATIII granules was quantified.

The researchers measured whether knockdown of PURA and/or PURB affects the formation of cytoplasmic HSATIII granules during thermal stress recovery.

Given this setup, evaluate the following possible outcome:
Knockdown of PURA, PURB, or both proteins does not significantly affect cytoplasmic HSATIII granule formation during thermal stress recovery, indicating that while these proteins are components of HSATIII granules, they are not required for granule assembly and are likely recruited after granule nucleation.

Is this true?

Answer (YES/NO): NO